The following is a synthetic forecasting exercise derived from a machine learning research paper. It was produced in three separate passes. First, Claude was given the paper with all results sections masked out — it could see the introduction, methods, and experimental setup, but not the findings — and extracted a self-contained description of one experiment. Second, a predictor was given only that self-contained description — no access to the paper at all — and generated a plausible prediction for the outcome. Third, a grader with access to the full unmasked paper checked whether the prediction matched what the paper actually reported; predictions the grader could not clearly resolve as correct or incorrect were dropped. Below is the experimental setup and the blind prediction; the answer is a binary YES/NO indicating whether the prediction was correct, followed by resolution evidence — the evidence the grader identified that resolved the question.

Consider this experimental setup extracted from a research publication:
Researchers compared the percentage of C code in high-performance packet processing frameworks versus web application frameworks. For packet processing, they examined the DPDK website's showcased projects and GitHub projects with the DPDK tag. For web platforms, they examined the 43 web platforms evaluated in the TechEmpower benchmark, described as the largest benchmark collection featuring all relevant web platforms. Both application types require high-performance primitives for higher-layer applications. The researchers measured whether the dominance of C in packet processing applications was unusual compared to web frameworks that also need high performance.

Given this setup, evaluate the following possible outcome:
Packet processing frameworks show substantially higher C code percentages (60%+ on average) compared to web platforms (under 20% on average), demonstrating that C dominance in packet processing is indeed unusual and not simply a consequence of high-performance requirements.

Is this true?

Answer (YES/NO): YES